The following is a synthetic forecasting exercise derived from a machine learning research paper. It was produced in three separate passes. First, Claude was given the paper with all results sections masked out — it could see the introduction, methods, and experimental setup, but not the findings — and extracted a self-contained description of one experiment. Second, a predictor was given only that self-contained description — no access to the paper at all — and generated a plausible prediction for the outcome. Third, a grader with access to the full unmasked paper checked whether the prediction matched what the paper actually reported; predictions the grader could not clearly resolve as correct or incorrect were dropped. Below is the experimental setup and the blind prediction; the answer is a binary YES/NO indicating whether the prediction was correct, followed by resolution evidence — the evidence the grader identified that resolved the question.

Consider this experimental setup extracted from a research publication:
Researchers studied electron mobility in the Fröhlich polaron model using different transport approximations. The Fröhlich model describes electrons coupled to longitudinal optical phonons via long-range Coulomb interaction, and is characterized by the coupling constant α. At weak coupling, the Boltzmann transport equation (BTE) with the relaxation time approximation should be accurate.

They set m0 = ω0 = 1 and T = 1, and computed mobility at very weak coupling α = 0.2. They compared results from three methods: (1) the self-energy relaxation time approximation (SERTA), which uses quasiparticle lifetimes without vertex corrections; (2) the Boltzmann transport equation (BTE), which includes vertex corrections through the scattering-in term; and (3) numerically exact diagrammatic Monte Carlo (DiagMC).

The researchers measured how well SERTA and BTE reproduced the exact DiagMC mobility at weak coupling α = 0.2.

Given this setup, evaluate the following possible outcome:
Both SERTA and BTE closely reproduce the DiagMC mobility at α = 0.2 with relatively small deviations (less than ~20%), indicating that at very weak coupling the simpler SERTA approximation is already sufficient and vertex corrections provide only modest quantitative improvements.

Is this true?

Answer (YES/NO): NO